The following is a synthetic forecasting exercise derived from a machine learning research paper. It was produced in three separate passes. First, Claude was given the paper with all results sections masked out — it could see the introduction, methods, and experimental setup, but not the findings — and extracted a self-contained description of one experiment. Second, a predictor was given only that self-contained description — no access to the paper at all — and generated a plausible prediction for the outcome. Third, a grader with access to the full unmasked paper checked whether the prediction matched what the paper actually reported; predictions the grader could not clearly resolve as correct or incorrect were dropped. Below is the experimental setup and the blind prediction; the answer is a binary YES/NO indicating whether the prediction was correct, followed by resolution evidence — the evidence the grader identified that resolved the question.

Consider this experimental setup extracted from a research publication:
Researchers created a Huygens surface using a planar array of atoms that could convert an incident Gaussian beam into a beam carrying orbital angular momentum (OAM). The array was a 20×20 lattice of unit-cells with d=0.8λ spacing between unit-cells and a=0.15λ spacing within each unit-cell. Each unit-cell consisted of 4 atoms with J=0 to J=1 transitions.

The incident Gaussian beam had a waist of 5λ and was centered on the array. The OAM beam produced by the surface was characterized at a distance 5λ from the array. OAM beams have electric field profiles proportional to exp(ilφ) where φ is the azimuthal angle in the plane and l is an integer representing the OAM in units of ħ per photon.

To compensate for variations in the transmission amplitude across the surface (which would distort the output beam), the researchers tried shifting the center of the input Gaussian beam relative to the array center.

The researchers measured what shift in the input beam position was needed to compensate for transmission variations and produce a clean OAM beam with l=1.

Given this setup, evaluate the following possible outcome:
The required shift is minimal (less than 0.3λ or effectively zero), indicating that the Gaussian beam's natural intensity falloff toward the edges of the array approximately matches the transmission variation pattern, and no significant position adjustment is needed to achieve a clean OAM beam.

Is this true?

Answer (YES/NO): NO